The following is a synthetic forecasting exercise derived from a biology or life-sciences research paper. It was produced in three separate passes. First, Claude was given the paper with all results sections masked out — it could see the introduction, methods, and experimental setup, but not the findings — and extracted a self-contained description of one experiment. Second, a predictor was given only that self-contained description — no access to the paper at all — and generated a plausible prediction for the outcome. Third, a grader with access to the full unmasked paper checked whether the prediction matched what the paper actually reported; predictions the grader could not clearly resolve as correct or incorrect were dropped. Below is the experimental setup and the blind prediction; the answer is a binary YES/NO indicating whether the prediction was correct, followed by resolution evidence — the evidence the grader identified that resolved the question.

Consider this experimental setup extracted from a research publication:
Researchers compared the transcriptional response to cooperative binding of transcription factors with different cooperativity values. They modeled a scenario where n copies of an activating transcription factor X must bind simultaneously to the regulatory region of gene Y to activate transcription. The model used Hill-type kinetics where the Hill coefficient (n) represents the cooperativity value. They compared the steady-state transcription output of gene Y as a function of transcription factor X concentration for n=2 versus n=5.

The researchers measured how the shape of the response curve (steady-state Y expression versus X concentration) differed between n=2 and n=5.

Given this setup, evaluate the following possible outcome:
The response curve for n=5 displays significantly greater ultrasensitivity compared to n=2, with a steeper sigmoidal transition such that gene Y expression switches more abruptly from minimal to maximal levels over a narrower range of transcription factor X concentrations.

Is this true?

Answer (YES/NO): YES